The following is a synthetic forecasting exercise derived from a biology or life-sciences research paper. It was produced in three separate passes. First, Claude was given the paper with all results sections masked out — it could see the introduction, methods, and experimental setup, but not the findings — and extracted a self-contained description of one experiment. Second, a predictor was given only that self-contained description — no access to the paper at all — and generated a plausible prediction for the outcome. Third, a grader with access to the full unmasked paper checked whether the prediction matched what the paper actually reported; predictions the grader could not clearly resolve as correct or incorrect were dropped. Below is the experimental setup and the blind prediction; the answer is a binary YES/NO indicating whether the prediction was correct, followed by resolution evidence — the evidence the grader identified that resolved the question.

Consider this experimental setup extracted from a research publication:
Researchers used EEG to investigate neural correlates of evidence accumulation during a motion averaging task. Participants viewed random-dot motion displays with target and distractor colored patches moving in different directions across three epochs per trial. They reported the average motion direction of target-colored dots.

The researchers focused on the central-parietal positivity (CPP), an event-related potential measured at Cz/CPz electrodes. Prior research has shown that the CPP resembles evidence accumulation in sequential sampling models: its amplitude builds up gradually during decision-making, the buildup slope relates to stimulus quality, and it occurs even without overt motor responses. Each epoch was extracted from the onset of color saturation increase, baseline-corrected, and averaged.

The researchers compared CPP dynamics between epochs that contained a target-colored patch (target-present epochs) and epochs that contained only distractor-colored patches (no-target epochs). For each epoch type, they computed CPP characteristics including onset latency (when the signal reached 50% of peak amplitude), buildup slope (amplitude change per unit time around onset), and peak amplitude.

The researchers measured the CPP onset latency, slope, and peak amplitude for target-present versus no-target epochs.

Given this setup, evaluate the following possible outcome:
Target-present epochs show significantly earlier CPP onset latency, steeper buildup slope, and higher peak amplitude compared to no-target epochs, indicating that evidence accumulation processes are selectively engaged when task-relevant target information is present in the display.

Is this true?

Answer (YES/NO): NO